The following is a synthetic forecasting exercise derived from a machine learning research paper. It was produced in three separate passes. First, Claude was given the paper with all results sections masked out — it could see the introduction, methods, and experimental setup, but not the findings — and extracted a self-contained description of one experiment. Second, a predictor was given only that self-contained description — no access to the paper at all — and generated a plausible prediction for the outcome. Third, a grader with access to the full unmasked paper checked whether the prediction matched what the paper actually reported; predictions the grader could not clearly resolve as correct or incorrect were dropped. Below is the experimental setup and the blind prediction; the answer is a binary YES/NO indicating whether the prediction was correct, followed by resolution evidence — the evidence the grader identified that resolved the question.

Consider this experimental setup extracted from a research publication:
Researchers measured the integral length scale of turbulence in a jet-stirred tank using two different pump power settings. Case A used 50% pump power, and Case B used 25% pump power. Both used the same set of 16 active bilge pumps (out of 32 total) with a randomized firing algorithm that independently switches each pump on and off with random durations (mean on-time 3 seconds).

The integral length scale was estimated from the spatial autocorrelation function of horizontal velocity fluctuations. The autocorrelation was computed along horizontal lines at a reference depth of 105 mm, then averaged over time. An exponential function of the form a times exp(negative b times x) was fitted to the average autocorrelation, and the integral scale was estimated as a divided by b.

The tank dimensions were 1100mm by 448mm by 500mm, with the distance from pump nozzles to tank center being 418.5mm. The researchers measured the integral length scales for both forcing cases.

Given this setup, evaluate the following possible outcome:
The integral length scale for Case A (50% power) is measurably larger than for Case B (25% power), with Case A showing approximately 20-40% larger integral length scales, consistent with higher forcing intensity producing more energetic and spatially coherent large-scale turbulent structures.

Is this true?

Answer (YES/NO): NO